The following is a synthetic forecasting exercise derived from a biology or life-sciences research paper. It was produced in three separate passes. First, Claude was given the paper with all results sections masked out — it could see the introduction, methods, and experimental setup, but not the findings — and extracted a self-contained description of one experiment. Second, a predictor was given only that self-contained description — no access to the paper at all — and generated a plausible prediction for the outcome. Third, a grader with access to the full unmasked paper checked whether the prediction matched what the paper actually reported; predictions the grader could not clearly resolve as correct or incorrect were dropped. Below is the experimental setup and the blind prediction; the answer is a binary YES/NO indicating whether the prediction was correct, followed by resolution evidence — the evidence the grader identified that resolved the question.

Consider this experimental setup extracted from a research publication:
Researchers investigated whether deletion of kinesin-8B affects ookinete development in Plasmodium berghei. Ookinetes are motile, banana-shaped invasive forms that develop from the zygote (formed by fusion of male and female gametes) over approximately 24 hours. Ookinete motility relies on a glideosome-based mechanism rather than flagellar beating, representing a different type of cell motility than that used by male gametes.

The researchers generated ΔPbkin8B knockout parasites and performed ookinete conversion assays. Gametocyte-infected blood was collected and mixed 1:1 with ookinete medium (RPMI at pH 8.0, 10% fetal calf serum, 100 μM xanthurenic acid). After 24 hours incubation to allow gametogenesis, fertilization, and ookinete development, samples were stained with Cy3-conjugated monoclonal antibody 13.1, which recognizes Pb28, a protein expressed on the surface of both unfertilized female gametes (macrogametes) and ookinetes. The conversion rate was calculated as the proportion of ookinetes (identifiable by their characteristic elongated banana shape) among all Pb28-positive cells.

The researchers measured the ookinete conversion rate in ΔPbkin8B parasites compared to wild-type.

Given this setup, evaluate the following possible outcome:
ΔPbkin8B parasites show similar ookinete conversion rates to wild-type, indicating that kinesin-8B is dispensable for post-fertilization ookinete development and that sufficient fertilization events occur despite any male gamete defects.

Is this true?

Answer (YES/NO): NO